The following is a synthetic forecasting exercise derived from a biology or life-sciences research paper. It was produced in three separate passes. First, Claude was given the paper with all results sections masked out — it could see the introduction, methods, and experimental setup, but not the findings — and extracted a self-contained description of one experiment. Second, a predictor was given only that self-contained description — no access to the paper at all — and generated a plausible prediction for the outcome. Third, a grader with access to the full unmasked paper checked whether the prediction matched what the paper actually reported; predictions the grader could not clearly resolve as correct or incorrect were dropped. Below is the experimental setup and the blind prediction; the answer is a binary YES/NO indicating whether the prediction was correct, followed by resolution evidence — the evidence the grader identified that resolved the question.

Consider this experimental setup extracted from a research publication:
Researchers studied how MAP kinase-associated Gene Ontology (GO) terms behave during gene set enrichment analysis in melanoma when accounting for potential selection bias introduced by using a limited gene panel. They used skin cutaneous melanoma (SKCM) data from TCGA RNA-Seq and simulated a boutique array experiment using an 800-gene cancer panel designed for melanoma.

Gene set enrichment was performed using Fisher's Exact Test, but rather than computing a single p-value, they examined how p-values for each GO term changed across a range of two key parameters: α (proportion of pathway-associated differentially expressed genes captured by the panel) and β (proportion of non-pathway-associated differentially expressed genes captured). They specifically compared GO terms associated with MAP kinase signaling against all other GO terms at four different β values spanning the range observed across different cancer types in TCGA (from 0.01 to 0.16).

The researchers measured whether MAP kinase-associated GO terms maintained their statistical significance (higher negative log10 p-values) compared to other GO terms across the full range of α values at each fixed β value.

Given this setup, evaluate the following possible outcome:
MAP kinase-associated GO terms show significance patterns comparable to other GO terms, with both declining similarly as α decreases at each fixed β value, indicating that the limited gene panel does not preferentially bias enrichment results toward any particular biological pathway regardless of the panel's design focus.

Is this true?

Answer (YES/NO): NO